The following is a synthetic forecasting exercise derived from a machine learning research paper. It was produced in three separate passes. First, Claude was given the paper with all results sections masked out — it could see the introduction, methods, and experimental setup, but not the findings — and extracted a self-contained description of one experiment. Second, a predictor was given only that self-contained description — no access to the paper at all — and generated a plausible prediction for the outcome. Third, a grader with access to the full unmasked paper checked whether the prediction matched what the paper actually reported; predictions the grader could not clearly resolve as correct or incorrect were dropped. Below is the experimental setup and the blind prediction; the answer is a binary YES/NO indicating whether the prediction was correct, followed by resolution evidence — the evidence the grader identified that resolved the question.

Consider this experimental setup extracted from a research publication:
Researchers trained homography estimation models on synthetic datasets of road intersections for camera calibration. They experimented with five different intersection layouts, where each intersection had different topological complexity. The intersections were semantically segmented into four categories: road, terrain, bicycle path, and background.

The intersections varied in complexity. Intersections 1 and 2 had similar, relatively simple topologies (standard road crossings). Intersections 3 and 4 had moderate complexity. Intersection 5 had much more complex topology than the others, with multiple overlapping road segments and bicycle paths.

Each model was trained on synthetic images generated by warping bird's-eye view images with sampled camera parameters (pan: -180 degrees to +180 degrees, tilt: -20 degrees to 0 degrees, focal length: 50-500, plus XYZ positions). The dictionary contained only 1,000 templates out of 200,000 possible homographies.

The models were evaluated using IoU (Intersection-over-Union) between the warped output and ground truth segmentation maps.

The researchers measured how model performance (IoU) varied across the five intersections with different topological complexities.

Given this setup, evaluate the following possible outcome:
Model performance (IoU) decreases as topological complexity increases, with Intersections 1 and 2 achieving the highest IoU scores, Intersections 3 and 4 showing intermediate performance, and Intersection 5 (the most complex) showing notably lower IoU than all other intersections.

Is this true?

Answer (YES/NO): NO